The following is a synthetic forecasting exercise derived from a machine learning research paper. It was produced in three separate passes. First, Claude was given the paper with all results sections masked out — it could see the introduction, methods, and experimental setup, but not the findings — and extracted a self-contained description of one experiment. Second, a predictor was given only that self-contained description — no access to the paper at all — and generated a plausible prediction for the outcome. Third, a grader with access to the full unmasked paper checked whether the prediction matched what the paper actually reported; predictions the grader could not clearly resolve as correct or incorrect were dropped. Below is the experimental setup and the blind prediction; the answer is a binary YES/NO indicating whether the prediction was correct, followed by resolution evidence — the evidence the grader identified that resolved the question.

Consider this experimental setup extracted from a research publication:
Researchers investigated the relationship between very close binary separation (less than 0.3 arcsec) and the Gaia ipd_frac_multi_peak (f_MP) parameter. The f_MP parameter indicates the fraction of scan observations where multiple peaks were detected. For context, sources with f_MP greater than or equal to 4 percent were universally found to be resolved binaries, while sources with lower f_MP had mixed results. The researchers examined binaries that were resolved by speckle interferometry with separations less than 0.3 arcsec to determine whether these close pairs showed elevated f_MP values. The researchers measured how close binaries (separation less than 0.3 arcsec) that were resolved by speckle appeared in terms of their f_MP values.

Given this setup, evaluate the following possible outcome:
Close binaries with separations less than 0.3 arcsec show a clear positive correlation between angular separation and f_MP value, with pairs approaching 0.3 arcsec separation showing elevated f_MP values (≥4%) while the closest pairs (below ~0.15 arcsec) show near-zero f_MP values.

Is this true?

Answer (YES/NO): NO